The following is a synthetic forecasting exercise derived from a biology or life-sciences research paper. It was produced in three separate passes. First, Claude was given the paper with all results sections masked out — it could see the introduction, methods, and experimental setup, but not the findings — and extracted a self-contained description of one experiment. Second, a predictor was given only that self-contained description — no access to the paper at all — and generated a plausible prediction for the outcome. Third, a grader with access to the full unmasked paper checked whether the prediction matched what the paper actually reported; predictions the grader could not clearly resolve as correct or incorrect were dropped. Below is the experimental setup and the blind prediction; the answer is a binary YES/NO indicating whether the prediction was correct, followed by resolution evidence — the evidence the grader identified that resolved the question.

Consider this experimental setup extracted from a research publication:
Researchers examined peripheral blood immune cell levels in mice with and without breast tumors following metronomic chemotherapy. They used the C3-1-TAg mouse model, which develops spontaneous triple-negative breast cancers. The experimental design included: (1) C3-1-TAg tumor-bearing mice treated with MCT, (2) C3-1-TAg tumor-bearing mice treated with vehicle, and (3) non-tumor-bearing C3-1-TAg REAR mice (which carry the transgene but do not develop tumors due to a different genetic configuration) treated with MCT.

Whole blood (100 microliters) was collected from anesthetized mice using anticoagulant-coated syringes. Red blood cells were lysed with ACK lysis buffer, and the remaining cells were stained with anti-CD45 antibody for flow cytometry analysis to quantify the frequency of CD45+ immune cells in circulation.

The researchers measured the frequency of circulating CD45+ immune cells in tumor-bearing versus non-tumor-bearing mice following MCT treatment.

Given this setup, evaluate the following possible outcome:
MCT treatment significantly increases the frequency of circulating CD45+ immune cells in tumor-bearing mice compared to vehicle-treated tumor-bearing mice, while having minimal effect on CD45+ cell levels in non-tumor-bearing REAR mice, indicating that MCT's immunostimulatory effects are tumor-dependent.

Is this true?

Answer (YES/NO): NO